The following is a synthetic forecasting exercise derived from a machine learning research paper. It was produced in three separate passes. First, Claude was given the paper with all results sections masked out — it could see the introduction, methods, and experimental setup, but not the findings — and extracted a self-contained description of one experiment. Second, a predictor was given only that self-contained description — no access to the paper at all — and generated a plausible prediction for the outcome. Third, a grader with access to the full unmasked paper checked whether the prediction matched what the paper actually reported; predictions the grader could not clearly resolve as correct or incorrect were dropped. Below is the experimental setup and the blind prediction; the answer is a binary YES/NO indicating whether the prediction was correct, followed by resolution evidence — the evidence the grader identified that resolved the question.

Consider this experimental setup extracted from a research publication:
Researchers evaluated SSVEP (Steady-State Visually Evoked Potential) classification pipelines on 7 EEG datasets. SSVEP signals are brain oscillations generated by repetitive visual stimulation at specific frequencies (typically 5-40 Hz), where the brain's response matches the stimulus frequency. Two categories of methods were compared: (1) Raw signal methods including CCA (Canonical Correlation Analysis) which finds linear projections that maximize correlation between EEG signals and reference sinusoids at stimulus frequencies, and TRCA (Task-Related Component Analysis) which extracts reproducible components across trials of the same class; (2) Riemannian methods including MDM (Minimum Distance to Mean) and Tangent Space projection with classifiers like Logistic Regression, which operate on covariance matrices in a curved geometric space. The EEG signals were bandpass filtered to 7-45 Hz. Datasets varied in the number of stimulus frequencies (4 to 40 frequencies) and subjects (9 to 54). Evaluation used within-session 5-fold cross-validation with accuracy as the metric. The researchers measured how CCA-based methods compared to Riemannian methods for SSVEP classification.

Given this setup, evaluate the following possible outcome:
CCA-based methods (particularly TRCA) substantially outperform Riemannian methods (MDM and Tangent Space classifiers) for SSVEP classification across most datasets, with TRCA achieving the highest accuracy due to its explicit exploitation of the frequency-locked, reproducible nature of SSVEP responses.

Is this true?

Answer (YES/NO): NO